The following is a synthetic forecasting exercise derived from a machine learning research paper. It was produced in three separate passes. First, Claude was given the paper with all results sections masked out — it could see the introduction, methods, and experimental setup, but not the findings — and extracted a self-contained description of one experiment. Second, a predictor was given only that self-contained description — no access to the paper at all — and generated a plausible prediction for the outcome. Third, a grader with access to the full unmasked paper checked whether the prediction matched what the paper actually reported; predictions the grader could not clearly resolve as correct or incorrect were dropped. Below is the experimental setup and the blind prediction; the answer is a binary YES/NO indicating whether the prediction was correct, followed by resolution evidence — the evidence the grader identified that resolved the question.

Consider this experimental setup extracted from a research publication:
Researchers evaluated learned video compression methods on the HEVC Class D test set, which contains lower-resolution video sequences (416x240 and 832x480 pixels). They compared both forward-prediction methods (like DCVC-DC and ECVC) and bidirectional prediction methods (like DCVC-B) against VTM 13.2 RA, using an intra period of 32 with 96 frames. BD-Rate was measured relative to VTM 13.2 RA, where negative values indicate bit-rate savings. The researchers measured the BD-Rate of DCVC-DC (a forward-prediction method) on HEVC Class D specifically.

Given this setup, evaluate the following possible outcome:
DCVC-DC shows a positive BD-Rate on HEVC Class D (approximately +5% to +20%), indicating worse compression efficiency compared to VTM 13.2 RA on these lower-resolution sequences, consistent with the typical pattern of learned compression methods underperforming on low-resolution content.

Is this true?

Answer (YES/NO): NO